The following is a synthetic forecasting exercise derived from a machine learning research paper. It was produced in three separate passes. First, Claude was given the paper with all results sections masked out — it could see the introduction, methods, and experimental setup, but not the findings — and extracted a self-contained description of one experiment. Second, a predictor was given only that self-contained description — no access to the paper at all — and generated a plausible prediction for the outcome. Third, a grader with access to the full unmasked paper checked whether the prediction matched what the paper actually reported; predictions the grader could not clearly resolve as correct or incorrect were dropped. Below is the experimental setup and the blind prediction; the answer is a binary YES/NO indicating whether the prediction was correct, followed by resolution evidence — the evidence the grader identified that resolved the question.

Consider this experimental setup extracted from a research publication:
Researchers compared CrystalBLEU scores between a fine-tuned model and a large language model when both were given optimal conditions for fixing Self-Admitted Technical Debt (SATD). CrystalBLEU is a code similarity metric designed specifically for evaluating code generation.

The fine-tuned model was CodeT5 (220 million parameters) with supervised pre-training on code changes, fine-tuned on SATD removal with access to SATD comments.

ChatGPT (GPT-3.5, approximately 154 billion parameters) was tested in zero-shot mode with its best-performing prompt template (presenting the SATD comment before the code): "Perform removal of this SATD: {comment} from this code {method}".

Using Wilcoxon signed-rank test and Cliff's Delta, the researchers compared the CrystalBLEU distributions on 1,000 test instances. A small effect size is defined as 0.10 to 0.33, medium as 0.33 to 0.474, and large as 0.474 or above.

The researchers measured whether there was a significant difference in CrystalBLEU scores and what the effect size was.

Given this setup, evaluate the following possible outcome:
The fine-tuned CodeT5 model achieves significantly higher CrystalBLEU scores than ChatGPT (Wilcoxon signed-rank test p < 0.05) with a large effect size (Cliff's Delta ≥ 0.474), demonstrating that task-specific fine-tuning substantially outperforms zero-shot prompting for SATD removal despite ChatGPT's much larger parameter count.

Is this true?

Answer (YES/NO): NO